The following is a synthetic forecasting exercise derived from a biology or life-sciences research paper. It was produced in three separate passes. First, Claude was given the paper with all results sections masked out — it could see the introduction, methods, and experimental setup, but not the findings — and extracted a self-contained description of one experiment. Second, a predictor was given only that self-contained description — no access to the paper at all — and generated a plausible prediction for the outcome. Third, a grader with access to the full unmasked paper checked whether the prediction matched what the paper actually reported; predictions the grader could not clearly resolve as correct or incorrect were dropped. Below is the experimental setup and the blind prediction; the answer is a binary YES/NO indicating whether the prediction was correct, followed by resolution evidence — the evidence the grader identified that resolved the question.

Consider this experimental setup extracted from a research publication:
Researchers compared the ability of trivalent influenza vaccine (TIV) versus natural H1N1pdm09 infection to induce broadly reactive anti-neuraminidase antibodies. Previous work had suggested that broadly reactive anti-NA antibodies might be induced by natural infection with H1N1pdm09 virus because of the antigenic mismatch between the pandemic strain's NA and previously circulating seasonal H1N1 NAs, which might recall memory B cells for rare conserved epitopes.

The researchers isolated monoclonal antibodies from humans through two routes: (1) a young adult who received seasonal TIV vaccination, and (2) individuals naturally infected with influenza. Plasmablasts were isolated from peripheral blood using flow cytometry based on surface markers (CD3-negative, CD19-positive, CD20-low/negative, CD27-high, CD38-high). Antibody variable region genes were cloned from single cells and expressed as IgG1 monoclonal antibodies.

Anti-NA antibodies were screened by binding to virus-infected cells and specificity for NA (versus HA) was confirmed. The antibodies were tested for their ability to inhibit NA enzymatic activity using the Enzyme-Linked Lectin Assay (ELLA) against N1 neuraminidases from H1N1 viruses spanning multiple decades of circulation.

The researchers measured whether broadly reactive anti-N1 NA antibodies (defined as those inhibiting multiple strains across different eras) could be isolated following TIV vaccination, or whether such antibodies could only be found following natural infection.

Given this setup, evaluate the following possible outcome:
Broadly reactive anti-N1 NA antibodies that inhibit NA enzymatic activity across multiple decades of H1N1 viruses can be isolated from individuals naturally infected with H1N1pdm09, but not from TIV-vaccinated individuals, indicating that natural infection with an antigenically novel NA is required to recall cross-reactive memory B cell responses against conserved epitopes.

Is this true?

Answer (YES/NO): NO